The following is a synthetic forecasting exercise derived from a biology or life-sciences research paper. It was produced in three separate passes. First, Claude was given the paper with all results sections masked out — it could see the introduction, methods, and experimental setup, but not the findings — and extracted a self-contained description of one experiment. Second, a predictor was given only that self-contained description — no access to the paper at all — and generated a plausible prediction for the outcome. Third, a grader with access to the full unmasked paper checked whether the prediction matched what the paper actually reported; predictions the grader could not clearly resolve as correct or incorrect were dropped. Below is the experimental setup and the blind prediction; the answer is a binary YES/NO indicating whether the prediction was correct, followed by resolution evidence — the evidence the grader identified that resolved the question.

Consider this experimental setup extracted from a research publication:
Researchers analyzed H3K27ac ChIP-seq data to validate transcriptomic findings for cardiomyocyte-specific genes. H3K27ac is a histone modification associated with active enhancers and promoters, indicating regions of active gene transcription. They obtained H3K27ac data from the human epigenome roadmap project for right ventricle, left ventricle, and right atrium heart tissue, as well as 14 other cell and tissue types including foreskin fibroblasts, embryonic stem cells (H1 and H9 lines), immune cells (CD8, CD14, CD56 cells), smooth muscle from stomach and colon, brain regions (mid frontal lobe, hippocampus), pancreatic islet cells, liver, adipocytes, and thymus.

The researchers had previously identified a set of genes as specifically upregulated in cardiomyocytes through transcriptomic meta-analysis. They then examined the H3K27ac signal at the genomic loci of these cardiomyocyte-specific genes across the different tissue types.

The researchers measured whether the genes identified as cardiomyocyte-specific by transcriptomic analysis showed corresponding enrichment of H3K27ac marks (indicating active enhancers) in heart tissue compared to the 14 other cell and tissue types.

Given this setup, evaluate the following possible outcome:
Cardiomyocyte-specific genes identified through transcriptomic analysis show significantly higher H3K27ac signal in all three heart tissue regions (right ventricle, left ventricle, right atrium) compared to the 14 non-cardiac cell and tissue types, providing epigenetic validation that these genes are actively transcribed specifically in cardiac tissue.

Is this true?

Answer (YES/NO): YES